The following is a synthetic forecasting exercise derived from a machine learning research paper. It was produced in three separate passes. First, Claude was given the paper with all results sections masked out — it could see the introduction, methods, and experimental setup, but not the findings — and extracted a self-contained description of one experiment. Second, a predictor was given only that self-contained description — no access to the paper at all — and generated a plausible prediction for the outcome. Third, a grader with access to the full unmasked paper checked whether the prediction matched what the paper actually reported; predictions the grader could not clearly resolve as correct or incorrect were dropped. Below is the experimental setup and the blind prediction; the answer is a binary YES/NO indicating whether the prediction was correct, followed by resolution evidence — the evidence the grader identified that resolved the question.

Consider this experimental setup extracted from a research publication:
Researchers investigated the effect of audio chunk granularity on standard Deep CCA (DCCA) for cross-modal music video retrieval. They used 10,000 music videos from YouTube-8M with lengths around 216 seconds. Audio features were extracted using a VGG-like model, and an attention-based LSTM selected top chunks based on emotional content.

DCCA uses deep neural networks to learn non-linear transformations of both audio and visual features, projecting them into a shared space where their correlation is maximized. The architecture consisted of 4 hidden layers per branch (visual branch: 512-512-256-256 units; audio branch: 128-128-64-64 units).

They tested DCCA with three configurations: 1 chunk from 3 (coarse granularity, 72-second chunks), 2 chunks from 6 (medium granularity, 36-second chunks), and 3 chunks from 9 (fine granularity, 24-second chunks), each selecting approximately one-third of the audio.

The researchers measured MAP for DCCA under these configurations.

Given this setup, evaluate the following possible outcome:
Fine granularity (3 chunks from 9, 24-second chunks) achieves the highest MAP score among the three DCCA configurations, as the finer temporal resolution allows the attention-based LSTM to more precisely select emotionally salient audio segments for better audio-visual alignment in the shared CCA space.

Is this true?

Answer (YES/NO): NO